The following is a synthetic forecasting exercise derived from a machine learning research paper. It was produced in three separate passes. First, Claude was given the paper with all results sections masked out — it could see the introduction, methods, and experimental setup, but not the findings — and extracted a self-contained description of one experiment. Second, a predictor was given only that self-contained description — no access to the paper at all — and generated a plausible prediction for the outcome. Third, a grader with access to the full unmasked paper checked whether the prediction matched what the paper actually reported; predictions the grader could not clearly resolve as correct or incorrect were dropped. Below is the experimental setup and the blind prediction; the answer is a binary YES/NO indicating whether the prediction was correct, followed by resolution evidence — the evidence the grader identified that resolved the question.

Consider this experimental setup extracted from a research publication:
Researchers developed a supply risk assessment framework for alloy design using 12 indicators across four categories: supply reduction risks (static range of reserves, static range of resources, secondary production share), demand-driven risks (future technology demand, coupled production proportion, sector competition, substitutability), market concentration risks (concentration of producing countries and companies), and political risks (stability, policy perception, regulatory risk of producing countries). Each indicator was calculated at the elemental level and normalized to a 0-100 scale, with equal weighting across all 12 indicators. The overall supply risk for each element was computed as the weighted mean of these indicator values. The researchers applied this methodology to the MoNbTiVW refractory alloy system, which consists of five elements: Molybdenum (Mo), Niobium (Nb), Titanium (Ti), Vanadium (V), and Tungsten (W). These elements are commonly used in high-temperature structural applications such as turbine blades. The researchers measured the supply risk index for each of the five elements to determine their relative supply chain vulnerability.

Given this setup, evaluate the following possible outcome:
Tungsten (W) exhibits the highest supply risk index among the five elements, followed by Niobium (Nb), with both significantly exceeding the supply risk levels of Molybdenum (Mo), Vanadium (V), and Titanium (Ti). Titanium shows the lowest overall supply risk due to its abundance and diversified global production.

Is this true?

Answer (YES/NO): NO